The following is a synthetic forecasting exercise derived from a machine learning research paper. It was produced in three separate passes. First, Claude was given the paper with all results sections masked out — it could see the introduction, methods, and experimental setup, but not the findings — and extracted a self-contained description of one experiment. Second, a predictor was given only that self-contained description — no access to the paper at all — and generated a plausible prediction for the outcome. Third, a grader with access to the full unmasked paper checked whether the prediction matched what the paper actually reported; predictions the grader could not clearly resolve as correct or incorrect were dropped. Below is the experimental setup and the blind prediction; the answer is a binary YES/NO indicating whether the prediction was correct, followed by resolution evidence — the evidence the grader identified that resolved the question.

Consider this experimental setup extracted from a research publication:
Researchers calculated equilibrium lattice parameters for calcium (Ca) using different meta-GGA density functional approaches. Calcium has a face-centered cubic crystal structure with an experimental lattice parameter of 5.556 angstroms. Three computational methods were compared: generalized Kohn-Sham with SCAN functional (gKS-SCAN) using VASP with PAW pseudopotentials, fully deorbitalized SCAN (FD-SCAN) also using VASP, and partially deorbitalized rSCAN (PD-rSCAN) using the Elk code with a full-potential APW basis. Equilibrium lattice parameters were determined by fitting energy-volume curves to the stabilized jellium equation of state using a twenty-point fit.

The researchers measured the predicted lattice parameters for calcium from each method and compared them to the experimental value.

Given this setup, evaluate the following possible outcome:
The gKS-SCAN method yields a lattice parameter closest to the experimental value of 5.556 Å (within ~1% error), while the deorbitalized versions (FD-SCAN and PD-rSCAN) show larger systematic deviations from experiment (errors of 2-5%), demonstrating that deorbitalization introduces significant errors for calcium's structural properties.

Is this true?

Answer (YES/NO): NO